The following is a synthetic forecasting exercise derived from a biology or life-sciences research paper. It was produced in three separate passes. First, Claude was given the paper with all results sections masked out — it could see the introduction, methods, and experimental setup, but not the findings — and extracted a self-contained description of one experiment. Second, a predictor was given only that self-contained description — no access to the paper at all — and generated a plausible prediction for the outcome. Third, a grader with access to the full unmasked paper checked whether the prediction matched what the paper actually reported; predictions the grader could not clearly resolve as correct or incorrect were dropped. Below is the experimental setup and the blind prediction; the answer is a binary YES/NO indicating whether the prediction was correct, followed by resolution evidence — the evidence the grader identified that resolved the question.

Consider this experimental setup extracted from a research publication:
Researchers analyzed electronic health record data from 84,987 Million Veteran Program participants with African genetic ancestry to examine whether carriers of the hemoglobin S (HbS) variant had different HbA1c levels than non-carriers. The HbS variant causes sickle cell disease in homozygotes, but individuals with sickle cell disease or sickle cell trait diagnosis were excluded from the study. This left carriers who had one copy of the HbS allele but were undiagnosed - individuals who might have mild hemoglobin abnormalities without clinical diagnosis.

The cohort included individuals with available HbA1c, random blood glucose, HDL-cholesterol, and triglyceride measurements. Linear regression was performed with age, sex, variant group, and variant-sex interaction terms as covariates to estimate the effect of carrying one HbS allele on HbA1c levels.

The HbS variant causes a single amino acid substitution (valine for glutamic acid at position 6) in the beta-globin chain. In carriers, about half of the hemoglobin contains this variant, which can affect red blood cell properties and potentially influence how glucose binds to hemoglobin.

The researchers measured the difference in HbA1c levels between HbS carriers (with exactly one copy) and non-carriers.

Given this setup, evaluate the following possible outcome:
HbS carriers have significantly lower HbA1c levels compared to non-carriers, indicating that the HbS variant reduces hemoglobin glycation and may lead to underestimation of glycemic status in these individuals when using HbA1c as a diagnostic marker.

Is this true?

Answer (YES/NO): YES